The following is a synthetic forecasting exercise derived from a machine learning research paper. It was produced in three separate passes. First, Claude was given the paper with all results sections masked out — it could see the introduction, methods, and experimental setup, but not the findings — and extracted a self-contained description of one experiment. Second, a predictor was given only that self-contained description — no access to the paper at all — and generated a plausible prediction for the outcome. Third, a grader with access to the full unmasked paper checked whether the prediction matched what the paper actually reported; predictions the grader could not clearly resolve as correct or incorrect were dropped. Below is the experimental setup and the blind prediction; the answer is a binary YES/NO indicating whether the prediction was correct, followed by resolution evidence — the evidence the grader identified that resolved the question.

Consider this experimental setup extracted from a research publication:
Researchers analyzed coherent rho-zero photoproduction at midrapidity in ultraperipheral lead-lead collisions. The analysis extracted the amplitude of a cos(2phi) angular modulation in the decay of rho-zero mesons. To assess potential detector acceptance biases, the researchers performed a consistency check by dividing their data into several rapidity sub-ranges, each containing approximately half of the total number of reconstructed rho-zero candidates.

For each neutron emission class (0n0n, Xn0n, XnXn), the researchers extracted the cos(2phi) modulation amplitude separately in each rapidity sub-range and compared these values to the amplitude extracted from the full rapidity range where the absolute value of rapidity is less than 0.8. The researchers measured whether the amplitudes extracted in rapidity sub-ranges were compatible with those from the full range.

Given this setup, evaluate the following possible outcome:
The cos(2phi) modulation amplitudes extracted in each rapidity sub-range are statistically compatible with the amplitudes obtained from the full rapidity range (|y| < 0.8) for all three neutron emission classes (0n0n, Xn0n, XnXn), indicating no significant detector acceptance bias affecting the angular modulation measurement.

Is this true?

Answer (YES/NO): YES